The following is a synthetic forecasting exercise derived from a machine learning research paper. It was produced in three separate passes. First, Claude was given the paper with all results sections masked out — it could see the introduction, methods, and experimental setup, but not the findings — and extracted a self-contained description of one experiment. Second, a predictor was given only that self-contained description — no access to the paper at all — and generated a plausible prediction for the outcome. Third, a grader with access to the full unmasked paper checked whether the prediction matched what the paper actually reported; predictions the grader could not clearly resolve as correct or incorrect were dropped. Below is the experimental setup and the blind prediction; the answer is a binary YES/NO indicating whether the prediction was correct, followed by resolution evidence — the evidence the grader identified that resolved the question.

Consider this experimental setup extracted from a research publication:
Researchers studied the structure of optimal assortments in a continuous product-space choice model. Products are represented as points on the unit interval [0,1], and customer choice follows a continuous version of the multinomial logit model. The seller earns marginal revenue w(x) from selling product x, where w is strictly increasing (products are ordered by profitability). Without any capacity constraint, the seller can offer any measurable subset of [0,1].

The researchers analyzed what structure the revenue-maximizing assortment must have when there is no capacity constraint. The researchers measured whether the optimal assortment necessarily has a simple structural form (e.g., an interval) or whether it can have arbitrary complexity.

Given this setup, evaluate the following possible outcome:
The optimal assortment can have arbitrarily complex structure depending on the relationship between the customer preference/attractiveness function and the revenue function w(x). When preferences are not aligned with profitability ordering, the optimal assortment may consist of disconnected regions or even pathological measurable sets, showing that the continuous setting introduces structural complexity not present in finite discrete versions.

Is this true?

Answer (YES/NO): NO